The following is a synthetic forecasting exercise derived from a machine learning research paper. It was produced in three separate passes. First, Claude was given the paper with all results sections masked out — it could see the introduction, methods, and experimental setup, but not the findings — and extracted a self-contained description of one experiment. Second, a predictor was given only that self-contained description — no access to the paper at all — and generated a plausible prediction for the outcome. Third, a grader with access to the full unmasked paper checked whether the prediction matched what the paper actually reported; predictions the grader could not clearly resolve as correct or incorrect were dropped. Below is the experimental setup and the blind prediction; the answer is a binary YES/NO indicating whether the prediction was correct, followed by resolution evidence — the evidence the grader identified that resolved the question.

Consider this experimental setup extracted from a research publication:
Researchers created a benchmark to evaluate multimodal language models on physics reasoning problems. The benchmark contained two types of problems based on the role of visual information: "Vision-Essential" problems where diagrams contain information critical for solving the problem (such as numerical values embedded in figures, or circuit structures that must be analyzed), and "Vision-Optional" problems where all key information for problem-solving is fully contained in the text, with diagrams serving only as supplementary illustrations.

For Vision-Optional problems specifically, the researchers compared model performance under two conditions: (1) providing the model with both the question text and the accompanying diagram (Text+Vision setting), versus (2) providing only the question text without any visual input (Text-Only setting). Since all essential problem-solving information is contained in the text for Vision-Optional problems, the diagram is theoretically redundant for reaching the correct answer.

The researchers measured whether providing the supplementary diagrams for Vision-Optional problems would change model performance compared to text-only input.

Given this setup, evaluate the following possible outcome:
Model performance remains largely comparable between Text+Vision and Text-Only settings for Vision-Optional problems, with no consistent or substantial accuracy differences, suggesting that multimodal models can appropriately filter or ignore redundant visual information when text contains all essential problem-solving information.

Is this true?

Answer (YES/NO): NO